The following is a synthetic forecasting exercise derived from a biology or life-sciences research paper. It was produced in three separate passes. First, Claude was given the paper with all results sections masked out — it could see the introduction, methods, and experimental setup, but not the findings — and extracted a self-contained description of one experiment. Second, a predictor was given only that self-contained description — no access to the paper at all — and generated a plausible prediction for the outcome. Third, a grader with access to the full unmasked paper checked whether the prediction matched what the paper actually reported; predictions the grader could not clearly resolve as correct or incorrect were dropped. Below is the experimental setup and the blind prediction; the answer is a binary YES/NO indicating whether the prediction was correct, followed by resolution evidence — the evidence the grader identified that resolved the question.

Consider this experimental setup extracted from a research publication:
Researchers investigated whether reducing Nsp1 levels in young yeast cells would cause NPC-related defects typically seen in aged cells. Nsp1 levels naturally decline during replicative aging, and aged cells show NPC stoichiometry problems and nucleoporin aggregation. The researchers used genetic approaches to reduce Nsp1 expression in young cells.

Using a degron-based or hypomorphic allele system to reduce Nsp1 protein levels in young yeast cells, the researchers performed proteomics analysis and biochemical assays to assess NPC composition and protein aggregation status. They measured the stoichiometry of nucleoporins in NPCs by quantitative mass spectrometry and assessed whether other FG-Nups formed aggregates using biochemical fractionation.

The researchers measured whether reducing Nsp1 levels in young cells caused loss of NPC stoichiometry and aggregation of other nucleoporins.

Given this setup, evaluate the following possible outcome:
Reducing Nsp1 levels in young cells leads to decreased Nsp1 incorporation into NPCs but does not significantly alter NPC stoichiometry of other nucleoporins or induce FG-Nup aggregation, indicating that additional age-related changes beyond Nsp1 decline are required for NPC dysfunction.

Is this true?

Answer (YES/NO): NO